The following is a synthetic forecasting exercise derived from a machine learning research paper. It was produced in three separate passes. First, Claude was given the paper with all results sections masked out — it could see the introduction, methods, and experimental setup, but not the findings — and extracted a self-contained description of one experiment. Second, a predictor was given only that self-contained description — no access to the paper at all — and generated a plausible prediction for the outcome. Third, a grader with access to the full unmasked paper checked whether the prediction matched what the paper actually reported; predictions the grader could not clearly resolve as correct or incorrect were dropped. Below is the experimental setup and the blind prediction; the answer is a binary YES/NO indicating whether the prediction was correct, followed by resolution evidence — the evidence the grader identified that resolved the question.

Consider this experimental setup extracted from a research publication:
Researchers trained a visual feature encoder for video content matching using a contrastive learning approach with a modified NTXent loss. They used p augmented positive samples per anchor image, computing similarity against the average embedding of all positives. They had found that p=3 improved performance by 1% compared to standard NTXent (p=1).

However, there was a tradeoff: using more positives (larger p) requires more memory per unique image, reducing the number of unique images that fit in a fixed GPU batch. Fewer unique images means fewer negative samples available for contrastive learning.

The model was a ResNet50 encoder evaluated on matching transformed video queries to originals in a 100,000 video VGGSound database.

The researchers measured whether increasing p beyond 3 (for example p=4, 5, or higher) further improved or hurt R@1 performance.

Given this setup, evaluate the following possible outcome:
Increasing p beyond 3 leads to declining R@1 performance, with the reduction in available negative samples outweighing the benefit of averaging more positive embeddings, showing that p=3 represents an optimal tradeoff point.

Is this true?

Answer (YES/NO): YES